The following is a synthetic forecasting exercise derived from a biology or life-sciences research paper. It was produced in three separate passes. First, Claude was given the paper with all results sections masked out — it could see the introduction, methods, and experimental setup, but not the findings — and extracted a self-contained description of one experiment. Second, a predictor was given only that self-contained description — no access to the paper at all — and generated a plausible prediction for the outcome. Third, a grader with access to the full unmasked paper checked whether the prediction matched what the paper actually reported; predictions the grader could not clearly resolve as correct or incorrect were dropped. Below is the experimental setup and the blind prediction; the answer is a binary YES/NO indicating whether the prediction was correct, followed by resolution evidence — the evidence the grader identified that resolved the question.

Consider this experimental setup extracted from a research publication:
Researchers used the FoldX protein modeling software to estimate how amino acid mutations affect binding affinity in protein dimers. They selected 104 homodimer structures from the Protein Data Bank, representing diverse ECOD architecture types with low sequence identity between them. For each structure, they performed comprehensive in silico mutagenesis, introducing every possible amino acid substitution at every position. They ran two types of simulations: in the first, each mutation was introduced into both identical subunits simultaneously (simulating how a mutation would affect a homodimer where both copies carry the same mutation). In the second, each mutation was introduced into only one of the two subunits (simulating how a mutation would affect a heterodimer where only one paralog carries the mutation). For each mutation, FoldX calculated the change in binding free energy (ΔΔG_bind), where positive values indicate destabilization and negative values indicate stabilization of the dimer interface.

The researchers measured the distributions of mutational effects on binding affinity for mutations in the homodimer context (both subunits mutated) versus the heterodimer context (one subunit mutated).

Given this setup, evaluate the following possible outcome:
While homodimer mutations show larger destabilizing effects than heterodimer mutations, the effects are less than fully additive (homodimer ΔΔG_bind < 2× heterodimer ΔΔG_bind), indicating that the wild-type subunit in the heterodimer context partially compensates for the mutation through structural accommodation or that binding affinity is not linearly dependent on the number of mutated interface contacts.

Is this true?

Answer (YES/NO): NO